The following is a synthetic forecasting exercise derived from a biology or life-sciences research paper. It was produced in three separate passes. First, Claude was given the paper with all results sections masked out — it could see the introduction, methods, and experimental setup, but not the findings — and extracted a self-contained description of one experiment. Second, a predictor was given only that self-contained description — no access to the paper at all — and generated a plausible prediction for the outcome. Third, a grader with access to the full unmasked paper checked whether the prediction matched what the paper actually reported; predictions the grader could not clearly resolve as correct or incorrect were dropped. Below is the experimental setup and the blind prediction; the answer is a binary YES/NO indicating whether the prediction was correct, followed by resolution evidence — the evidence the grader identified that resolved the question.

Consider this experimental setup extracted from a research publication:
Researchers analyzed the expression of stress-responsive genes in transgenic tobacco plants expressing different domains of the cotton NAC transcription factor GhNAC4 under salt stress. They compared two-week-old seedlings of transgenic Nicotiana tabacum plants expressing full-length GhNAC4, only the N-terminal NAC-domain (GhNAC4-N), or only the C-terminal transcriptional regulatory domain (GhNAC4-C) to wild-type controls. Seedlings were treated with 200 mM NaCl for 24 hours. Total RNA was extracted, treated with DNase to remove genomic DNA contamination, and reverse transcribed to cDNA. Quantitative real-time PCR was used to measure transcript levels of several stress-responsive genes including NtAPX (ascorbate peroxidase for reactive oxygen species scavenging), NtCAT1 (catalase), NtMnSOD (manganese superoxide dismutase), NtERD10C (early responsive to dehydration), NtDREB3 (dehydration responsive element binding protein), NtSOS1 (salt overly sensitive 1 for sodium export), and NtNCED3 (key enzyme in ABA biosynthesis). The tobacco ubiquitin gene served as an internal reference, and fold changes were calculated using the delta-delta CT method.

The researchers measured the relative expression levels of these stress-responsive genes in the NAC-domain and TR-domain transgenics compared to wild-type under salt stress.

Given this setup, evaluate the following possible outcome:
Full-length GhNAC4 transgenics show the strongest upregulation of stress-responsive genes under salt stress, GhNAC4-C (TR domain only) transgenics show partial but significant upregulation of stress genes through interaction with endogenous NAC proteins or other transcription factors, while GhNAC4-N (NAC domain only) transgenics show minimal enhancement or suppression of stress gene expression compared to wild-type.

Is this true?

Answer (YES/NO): NO